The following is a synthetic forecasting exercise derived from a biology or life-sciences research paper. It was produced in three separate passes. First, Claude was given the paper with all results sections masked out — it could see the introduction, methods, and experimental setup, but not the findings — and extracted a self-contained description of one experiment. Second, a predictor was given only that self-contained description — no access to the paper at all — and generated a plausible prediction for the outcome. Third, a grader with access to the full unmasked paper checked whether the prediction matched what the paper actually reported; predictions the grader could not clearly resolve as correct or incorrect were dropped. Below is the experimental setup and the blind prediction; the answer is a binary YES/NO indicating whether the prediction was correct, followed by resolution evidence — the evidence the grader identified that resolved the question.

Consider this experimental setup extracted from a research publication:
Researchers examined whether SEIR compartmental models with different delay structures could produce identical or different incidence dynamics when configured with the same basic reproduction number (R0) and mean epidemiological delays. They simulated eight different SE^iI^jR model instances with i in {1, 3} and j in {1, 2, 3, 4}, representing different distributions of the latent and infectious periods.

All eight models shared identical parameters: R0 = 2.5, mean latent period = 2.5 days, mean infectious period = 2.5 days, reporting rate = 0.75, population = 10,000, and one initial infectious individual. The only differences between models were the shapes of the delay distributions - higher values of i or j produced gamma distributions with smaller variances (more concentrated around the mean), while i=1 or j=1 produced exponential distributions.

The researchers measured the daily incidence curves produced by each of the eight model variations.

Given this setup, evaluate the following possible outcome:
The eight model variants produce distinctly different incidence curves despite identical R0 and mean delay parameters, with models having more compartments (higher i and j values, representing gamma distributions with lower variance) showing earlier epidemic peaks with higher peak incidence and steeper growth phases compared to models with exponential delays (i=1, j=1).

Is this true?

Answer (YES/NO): NO